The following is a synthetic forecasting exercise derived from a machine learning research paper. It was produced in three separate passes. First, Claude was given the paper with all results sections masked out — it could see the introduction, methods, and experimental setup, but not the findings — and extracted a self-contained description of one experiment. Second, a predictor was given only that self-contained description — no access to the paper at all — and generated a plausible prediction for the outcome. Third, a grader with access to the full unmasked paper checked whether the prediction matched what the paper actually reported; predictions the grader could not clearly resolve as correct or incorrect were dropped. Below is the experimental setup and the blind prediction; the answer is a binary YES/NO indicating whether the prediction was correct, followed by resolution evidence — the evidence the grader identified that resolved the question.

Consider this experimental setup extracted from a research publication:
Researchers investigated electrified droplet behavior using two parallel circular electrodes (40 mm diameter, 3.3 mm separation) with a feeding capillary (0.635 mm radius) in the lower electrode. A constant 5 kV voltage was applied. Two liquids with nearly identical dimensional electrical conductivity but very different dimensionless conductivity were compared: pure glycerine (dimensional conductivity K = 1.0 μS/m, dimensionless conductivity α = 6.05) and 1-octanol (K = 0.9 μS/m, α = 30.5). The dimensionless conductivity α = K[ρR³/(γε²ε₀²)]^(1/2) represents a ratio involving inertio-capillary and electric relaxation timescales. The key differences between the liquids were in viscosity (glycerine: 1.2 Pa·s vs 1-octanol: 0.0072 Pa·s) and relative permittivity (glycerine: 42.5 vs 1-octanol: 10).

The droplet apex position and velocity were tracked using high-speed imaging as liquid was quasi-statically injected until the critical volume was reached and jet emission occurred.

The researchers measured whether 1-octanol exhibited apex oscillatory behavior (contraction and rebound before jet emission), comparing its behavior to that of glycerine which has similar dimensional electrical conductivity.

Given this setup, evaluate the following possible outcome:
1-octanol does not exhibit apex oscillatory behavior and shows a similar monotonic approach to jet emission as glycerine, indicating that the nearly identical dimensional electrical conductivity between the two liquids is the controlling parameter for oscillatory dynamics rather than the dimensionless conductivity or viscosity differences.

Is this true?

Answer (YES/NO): NO